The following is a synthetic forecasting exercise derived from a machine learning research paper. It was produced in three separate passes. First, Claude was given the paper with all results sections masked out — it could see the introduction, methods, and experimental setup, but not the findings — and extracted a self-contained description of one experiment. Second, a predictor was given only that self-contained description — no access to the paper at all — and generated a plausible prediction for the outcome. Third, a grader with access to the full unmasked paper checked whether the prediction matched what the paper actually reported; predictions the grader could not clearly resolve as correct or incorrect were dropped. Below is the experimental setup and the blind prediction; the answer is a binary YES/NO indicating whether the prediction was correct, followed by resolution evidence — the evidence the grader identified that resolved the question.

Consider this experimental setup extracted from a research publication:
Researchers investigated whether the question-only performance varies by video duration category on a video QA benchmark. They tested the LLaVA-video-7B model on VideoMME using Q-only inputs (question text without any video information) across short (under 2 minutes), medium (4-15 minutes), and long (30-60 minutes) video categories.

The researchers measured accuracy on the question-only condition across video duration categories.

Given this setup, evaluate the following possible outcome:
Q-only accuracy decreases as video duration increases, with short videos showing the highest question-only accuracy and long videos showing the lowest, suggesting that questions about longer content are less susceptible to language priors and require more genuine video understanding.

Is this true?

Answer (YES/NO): NO